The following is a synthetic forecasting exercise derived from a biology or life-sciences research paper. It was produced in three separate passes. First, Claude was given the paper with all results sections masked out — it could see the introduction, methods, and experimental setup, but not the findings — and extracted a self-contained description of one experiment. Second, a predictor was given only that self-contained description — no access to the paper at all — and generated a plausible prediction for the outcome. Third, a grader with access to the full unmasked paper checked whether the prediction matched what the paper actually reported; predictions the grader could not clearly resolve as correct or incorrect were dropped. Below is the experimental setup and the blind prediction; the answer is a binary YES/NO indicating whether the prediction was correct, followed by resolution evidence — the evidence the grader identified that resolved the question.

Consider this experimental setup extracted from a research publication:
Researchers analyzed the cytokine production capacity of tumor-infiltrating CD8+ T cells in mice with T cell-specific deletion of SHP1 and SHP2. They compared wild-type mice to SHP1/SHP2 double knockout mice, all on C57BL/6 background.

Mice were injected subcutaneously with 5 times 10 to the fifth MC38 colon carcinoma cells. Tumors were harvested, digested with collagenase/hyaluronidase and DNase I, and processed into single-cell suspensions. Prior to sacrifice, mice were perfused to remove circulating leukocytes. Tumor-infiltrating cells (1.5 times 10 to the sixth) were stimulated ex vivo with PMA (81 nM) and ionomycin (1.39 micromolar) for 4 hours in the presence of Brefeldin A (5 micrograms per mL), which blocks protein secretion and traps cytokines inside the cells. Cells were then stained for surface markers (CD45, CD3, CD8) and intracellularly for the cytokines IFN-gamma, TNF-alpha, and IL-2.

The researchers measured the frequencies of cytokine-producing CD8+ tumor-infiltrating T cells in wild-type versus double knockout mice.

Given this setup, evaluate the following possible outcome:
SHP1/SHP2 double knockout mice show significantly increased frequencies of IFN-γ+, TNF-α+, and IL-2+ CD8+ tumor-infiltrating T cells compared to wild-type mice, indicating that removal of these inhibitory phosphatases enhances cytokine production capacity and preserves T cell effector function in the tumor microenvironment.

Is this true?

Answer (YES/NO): NO